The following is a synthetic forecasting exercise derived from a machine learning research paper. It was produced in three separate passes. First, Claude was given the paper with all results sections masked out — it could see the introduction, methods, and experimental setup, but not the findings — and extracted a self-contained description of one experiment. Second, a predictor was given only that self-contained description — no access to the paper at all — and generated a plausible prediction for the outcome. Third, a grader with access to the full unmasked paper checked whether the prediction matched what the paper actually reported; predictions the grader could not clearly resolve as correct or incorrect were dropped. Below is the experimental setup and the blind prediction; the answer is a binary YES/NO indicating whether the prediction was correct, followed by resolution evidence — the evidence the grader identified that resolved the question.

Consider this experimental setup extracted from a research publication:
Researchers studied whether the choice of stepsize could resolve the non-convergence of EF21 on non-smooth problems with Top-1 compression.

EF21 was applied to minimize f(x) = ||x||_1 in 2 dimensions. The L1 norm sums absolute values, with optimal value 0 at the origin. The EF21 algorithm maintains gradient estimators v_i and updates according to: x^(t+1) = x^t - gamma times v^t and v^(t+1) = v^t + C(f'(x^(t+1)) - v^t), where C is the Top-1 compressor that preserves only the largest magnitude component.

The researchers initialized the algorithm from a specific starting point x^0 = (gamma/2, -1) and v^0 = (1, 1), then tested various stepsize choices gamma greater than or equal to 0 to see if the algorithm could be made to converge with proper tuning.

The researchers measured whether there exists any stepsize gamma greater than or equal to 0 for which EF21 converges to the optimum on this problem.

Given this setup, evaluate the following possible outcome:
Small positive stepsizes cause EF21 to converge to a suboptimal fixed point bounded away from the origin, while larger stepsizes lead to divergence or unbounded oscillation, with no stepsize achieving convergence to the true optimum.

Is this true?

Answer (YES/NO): NO